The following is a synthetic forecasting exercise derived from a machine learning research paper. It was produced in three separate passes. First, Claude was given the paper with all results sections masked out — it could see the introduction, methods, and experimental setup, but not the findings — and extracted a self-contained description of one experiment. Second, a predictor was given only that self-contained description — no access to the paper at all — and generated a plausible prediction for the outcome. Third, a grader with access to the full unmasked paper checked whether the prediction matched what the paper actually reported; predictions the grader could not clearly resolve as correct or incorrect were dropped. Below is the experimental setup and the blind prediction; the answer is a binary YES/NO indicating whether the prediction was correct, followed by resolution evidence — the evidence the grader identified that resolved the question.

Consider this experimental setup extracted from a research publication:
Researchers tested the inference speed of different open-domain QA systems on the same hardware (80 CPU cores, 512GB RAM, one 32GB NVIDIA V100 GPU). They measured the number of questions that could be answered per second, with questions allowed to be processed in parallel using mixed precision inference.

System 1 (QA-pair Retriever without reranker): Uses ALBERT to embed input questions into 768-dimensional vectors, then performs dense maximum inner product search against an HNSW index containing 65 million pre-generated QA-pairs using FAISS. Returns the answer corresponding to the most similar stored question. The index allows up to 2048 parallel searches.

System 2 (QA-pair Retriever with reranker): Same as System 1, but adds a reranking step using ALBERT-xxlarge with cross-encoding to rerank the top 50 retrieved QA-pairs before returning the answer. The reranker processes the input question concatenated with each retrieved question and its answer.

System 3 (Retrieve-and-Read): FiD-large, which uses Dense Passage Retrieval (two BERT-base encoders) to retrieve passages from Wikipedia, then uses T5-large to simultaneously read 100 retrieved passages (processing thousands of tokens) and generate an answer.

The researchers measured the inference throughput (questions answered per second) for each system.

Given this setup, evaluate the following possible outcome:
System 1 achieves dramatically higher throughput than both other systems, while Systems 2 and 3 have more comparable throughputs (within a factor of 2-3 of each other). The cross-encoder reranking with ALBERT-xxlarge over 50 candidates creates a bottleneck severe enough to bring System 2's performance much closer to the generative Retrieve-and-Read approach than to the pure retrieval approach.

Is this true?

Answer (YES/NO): NO